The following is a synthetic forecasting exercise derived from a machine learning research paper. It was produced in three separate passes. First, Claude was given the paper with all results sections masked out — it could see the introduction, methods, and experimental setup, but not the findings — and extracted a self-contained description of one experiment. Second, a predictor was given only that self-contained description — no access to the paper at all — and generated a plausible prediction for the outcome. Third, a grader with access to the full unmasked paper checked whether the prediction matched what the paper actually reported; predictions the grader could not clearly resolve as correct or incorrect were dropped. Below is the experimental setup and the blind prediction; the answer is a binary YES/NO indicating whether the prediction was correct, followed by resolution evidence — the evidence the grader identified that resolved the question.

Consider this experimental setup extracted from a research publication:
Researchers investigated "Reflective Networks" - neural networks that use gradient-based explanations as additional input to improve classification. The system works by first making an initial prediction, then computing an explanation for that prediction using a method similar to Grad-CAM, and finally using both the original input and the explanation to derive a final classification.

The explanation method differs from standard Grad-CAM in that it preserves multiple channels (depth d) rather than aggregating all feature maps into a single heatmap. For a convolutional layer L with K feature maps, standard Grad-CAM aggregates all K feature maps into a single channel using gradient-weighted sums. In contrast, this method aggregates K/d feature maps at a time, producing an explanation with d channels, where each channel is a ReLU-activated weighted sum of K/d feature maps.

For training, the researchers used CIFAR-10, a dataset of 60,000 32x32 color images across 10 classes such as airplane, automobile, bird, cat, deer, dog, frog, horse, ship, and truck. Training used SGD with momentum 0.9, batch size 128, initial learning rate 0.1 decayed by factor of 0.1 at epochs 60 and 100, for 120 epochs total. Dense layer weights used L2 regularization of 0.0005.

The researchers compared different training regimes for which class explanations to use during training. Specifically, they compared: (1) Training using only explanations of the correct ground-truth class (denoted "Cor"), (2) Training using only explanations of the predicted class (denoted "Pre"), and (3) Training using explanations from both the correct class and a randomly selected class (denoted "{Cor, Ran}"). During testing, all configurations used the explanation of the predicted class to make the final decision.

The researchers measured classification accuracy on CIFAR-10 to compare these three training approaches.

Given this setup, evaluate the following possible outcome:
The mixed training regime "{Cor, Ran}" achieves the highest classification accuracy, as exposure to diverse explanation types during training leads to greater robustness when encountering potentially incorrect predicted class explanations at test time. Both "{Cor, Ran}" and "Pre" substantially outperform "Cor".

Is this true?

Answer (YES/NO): NO